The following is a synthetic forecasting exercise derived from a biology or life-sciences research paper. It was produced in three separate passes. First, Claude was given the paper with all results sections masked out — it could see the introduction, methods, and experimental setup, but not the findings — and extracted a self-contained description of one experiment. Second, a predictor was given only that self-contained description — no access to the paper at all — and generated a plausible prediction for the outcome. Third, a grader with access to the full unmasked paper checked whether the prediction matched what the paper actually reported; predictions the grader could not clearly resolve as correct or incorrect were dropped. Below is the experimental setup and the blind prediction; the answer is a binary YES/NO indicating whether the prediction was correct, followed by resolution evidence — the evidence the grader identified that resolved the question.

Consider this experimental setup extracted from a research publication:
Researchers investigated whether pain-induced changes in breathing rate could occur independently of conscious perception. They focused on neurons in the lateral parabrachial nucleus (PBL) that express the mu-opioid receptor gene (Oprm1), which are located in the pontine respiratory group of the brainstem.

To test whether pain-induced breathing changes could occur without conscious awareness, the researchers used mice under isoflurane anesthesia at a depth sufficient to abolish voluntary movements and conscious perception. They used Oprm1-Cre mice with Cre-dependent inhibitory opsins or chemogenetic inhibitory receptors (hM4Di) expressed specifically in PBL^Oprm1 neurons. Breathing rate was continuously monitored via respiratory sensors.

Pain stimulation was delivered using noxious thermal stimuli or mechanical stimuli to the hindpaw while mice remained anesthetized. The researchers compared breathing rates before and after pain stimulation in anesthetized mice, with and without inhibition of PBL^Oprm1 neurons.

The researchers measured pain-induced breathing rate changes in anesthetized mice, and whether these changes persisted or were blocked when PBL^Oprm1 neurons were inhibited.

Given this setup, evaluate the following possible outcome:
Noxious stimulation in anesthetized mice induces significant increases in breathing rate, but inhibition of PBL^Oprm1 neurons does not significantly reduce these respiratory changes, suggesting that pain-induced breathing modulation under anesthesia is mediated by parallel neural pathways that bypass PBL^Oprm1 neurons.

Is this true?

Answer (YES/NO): NO